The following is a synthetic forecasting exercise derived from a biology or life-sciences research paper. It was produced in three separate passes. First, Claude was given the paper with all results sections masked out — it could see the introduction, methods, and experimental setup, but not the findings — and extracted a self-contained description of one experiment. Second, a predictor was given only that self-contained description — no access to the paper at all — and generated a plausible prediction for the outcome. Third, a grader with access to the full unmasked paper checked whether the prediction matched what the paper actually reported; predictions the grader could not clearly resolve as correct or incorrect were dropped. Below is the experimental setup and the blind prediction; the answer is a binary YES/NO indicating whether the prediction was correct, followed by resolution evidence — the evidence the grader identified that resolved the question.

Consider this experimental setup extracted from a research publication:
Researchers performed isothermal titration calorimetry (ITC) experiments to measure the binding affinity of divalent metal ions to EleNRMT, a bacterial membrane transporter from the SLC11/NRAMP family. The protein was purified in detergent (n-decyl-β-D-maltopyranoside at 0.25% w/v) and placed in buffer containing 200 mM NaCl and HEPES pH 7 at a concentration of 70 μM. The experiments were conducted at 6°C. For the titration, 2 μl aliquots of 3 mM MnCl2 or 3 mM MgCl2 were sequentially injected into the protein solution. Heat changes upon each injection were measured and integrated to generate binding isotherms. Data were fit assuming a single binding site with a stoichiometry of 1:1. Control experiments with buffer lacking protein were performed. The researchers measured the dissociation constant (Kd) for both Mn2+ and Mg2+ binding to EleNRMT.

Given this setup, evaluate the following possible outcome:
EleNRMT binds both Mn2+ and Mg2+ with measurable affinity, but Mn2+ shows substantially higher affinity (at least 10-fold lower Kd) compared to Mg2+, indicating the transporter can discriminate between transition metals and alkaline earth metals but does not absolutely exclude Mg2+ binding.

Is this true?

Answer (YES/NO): NO